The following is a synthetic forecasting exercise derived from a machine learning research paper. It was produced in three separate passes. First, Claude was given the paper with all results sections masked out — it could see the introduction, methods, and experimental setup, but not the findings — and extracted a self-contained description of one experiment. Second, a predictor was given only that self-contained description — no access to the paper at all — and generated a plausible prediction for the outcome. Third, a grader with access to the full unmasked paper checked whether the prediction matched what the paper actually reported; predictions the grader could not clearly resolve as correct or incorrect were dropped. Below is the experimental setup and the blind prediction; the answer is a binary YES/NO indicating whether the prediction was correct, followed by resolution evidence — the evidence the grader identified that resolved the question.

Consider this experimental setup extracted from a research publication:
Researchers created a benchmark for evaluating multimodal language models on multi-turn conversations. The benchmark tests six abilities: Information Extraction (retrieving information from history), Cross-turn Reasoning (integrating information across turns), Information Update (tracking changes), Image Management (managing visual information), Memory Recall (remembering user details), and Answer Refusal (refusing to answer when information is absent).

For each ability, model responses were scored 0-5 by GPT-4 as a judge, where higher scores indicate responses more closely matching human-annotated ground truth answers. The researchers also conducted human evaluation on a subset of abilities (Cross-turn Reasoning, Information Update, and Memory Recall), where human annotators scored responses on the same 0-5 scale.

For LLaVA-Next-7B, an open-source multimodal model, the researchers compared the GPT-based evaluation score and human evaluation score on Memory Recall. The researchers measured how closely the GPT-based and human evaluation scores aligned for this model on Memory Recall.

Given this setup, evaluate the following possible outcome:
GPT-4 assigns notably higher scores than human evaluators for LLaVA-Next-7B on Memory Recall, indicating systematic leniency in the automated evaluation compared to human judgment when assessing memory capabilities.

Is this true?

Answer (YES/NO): NO